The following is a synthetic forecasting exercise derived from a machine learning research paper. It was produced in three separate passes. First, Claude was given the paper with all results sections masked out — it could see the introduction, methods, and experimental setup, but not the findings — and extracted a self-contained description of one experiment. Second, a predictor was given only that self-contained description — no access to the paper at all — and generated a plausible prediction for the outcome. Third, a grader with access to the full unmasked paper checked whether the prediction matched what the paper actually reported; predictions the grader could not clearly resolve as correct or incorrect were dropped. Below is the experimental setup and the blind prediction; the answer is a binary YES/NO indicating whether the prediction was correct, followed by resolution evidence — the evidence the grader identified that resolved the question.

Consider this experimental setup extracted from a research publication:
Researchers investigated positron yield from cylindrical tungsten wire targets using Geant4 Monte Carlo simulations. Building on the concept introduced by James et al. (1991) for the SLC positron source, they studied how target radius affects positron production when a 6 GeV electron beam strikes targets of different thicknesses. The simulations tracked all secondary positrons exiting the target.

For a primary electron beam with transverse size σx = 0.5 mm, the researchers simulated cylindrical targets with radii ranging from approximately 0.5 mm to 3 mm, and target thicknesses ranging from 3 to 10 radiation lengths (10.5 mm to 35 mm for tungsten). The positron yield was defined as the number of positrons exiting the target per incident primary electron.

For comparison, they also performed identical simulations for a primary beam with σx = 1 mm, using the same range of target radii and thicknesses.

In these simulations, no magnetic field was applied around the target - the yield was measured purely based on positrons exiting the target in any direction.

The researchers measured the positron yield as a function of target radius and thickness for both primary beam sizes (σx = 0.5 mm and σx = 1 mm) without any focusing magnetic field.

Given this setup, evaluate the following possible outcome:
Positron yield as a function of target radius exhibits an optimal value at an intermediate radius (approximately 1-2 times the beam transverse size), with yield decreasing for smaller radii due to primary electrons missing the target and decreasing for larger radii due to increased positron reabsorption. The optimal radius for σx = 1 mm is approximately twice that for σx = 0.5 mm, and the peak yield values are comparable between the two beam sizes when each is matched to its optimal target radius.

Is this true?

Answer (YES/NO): NO